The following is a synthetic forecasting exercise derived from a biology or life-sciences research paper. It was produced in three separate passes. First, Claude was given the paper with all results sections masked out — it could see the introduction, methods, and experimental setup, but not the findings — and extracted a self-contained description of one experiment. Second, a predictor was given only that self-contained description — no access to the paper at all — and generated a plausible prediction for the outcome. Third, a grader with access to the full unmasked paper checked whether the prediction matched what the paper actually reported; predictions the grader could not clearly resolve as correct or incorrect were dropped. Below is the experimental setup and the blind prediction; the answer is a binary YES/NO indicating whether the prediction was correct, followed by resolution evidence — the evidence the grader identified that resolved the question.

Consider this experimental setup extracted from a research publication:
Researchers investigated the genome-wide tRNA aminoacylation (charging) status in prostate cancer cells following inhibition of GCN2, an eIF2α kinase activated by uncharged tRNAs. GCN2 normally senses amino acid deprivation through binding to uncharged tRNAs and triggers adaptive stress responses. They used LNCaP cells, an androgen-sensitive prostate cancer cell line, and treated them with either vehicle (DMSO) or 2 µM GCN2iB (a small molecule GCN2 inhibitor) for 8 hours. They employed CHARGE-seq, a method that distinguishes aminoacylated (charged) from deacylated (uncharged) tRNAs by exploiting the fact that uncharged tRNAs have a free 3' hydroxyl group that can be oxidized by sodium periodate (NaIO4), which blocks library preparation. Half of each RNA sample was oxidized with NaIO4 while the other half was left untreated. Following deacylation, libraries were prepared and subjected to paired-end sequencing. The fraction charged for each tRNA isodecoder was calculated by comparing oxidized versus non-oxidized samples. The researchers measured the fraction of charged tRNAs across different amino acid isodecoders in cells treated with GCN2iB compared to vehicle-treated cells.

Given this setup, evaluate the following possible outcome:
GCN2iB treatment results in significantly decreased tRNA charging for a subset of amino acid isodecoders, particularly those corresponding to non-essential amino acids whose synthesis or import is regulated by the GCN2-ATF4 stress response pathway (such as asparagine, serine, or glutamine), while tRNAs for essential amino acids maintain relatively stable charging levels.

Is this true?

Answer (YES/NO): NO